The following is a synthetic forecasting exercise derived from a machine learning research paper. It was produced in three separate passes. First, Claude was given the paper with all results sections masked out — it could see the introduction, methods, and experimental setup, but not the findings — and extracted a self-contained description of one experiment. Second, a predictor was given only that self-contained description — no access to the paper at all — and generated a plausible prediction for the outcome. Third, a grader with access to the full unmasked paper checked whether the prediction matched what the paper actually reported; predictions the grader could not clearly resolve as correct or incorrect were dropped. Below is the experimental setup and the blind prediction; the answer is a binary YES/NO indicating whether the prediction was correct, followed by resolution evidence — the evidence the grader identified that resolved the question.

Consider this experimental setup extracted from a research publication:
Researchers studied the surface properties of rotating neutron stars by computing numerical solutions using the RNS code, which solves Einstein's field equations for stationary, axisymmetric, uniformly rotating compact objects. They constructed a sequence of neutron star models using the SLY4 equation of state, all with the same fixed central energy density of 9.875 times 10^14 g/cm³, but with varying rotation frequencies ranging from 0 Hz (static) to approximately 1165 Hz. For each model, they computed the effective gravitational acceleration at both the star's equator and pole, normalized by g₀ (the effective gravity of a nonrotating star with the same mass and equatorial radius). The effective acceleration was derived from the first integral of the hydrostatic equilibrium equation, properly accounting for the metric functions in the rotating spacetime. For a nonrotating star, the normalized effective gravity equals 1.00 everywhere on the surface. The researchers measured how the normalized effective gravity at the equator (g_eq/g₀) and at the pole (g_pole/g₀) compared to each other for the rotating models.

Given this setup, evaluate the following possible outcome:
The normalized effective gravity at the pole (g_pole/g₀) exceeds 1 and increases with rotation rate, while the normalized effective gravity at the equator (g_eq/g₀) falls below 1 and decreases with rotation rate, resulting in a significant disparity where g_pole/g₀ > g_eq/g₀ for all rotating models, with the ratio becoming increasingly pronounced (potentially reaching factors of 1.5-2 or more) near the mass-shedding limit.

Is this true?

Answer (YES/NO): YES